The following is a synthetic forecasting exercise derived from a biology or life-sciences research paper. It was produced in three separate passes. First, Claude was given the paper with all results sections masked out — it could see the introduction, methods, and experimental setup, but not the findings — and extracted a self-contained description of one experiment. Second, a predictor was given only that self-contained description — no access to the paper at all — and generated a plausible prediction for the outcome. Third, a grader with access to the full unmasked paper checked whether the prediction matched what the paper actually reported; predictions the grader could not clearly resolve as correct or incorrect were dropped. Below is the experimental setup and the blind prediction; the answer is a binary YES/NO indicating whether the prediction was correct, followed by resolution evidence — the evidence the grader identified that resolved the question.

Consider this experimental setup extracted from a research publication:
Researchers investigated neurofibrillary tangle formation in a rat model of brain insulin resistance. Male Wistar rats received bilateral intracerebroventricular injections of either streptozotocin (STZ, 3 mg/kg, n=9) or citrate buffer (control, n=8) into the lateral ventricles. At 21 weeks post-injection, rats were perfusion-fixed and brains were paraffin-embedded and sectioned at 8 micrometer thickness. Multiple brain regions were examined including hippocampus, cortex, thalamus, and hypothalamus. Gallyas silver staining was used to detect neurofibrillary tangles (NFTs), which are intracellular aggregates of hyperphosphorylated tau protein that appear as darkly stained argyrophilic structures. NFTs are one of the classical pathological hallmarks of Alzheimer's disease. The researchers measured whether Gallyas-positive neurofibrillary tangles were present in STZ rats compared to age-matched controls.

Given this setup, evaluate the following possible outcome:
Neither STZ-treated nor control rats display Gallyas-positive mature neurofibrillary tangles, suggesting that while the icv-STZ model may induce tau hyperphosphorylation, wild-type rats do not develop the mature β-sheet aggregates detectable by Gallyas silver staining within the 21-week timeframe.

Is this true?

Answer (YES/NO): NO